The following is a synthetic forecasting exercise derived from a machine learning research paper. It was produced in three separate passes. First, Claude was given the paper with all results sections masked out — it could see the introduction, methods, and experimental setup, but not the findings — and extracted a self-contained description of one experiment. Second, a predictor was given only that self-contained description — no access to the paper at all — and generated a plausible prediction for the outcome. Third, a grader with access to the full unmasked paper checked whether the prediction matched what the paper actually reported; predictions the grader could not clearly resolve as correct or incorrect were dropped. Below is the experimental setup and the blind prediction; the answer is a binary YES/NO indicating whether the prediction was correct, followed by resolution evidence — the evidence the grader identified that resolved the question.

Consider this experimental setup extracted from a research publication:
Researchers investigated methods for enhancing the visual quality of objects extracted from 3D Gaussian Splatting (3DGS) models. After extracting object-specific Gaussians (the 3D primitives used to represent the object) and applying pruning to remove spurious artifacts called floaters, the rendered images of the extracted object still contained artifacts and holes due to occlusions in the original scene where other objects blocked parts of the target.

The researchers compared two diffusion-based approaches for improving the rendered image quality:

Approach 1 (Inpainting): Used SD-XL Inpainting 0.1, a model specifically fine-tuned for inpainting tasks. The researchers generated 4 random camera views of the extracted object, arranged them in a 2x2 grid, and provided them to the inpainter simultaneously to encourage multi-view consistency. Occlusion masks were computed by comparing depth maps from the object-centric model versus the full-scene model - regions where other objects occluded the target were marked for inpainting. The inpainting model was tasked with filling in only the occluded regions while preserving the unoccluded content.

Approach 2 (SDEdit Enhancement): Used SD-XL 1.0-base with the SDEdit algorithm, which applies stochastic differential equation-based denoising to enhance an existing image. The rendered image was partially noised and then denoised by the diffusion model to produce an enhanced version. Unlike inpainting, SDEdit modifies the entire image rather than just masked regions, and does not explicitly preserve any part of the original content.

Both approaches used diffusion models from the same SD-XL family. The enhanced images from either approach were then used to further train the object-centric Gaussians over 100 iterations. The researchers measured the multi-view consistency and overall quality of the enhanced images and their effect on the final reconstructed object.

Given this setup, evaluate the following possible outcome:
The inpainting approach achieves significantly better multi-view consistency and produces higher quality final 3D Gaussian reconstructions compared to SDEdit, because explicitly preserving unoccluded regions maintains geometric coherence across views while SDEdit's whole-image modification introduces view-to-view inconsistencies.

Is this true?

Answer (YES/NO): YES